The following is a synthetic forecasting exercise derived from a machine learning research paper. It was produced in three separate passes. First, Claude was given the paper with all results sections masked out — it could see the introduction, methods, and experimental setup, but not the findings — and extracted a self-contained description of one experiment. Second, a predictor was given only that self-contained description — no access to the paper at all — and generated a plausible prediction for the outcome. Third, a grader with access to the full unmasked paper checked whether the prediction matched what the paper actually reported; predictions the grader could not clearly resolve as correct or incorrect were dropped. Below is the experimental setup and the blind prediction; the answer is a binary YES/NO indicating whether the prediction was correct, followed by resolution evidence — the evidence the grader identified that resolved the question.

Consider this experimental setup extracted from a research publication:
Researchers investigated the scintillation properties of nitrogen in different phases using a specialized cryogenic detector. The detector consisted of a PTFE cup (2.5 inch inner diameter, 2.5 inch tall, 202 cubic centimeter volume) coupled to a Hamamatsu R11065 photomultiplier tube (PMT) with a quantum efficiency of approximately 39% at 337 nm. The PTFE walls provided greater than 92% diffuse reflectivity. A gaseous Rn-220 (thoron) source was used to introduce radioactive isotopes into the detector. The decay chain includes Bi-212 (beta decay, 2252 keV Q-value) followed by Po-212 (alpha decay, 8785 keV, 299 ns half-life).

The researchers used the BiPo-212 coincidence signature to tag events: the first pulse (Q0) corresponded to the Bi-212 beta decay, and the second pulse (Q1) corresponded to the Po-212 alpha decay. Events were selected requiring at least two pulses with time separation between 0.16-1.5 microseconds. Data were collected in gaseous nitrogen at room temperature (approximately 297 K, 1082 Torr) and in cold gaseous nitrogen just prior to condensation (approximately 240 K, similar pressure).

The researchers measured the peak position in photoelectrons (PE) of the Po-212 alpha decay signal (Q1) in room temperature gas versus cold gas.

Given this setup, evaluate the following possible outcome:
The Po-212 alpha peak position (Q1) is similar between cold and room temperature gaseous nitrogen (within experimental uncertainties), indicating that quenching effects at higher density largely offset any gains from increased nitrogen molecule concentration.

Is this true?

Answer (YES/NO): NO